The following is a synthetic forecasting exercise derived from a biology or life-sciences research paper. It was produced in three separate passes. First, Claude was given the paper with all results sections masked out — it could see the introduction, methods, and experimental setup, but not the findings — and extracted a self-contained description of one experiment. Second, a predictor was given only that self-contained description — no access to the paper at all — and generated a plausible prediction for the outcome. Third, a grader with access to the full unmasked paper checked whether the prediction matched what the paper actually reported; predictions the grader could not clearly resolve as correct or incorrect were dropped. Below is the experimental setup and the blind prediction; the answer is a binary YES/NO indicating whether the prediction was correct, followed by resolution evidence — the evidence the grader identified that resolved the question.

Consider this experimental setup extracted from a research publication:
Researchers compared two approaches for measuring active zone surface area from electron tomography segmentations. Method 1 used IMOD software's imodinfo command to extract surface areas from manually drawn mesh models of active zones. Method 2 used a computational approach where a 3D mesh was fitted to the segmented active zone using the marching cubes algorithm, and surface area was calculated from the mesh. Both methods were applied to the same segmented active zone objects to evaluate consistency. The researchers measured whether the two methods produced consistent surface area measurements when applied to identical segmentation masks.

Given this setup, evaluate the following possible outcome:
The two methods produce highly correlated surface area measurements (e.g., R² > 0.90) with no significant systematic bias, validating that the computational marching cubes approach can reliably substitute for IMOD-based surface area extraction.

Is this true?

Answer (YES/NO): NO